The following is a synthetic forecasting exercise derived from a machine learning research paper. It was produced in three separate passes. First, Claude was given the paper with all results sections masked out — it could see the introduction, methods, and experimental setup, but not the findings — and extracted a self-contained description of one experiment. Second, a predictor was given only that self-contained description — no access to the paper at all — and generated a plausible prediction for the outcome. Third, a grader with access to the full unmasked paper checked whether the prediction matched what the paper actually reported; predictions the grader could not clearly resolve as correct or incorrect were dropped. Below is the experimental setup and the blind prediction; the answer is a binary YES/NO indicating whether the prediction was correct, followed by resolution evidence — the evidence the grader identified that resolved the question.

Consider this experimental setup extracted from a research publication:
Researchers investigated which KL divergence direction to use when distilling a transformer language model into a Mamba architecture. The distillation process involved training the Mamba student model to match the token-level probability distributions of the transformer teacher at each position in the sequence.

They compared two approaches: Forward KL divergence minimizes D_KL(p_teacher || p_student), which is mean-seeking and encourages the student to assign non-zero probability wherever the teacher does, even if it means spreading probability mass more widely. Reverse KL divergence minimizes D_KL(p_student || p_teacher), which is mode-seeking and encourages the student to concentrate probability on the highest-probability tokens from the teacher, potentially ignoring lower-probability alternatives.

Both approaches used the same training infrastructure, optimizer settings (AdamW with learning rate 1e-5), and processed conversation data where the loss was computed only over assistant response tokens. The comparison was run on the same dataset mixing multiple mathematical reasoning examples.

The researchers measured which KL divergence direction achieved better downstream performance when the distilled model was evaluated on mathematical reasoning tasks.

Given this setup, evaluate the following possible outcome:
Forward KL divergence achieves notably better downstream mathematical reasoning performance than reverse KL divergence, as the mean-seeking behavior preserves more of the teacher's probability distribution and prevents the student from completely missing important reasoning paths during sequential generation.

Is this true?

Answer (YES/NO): NO